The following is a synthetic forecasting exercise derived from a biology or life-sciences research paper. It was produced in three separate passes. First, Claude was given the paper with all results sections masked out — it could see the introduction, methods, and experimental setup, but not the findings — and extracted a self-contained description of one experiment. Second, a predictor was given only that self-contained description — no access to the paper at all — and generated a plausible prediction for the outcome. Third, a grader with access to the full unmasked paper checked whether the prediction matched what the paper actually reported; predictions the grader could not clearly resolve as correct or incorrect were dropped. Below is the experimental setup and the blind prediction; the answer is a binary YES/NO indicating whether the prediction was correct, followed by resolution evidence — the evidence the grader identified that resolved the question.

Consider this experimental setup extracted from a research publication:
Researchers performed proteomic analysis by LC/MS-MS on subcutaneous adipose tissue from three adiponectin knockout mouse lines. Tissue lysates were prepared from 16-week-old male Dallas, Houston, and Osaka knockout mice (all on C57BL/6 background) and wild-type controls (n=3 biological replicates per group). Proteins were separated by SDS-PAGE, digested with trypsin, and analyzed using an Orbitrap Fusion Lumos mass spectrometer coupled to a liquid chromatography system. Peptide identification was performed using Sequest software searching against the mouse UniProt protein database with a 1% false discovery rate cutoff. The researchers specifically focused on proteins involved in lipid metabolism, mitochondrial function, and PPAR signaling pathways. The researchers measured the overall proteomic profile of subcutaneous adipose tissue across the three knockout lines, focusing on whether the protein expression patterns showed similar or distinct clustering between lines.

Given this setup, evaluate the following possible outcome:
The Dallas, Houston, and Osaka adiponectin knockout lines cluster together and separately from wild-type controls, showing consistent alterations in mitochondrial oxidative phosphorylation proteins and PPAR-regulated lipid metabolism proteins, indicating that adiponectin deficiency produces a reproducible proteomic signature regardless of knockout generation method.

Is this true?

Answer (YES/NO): NO